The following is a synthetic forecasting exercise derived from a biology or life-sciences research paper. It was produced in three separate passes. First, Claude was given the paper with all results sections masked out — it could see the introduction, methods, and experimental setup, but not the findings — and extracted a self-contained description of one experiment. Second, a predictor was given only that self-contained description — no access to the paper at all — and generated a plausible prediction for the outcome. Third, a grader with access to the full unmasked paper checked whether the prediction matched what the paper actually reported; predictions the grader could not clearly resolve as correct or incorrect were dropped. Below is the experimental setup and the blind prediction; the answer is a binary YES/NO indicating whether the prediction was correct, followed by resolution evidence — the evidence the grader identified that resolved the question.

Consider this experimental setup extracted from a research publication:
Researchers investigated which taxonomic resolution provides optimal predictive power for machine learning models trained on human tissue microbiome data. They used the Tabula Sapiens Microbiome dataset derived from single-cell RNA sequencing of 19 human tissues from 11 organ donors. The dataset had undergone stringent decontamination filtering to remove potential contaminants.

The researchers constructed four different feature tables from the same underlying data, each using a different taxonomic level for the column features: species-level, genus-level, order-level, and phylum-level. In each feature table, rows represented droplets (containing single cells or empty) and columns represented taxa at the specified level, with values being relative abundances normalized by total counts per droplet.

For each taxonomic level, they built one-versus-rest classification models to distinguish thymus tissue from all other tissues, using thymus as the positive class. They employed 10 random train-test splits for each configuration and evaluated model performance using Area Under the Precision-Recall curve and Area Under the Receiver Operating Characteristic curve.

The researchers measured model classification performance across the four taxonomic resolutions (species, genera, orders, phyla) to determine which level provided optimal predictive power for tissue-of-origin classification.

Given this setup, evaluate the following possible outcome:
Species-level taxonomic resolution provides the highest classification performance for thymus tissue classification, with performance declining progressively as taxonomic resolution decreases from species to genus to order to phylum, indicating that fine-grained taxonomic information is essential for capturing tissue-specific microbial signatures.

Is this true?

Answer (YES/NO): NO